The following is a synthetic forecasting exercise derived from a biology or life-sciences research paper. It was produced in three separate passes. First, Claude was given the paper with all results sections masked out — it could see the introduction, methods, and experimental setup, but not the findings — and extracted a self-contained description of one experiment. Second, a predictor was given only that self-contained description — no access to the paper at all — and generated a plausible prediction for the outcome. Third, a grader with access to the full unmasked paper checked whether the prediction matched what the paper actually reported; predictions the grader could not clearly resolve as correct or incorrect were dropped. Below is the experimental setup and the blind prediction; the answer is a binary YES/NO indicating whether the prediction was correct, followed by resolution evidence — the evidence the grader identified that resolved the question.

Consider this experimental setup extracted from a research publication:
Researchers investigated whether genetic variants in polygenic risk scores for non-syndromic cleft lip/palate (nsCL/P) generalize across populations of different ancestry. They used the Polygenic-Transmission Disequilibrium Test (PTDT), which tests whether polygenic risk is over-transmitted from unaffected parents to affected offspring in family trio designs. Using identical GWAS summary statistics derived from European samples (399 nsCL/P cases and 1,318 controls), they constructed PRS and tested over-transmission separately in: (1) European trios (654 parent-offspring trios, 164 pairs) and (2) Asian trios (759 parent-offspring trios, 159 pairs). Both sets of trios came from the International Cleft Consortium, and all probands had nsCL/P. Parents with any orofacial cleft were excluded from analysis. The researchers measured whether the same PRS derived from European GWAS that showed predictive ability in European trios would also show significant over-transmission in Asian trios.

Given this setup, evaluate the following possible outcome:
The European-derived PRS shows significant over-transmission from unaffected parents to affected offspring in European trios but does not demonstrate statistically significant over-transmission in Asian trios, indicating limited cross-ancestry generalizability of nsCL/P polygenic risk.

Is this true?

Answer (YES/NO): NO